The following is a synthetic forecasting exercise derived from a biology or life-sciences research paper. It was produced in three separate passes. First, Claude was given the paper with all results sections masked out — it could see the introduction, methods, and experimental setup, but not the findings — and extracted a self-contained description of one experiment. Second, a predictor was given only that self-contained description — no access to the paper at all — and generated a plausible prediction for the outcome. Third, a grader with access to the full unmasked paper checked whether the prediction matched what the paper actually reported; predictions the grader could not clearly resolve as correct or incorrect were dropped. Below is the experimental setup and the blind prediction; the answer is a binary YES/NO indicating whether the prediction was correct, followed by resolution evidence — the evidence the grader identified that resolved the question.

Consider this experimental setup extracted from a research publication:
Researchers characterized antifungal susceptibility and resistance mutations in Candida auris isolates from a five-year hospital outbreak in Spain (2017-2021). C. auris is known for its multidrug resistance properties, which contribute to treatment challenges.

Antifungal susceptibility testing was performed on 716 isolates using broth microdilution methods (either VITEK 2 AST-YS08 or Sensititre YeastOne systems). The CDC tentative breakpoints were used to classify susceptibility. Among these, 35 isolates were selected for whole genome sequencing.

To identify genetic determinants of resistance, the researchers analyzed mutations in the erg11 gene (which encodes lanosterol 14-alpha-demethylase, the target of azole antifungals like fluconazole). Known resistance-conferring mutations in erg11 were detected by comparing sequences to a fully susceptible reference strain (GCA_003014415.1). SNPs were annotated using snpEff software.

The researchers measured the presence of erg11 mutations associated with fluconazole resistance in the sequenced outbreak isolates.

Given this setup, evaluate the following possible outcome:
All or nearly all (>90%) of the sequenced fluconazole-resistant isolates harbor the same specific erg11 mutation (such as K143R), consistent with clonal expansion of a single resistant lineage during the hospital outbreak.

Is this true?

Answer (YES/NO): YES